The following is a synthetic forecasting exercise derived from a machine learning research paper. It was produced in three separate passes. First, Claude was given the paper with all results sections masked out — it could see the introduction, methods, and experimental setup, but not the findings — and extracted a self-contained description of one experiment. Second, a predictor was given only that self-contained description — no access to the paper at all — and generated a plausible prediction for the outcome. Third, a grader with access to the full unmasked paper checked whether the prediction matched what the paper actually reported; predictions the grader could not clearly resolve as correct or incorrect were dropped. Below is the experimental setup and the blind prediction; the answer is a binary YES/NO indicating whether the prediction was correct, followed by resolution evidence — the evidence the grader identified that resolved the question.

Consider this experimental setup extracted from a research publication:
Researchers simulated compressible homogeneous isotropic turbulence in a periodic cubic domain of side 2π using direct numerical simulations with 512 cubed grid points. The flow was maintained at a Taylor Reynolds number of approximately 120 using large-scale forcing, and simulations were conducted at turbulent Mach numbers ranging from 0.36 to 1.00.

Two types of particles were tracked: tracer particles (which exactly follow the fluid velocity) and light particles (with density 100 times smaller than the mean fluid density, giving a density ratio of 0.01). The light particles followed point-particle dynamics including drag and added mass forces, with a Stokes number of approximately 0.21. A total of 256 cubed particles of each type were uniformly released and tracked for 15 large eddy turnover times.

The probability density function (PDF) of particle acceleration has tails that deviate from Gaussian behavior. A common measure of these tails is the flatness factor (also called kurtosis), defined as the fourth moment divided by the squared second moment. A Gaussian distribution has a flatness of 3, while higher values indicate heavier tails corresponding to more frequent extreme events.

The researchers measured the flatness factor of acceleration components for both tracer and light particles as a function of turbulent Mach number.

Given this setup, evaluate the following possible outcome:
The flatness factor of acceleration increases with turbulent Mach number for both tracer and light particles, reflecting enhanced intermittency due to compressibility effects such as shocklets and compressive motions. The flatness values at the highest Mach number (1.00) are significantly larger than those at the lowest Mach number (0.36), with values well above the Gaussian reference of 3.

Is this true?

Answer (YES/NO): NO